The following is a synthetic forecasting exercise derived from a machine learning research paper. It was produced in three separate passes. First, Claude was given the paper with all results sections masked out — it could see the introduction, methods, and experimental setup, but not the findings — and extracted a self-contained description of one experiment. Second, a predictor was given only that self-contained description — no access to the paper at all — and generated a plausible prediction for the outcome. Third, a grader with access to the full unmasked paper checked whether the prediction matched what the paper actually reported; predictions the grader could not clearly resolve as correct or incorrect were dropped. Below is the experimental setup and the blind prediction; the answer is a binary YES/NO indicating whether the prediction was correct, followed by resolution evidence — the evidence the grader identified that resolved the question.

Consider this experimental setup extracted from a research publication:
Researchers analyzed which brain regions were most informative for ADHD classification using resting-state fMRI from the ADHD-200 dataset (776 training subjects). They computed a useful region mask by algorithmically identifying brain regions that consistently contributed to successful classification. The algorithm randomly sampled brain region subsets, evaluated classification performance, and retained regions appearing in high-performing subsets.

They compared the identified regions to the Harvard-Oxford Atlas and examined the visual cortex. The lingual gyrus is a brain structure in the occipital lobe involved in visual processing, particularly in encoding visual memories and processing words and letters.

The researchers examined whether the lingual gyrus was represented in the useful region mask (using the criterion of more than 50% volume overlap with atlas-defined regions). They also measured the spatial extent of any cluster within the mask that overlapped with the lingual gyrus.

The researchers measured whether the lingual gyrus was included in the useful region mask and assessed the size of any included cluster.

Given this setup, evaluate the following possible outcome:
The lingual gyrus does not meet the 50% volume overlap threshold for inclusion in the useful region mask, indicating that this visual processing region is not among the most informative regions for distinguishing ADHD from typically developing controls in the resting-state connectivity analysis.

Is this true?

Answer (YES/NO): NO